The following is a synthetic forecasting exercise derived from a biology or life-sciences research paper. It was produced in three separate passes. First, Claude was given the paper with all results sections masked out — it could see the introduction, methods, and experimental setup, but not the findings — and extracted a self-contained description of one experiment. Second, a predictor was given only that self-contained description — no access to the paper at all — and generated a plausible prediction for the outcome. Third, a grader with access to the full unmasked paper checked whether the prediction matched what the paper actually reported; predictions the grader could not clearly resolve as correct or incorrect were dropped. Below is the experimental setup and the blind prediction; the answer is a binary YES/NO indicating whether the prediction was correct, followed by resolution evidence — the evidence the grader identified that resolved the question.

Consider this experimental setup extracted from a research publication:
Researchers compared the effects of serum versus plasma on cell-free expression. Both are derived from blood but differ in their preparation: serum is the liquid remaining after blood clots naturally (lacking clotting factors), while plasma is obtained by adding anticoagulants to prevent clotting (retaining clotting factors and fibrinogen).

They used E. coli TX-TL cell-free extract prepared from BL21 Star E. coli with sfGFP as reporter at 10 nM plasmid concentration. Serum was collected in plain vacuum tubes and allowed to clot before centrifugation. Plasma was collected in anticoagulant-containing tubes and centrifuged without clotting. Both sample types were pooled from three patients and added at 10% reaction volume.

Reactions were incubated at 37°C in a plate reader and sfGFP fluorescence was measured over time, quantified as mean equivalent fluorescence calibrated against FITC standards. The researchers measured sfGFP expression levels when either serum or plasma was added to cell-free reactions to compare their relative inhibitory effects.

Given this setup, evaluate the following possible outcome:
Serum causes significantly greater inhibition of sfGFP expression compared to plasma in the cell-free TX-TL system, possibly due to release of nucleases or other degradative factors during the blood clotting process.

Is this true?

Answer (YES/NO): NO